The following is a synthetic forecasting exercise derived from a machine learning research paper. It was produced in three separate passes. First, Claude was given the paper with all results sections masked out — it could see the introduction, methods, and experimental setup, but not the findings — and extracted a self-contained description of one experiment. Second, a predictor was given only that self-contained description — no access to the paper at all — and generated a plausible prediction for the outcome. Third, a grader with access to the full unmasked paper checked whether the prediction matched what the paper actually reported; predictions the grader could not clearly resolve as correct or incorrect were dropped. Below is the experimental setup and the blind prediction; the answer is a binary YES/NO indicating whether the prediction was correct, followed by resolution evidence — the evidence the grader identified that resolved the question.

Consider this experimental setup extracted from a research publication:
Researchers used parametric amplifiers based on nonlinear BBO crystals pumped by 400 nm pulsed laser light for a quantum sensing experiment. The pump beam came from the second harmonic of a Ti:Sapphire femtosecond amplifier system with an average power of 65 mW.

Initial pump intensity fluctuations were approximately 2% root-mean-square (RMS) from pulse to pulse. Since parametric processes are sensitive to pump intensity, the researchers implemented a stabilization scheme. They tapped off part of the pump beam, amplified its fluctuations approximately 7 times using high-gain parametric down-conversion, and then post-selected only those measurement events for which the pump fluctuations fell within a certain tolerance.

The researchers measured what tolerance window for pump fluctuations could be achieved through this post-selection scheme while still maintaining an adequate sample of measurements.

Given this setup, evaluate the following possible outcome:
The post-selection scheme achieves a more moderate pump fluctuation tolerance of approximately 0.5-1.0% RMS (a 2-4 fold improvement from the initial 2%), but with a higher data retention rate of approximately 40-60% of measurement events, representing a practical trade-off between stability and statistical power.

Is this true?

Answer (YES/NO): NO